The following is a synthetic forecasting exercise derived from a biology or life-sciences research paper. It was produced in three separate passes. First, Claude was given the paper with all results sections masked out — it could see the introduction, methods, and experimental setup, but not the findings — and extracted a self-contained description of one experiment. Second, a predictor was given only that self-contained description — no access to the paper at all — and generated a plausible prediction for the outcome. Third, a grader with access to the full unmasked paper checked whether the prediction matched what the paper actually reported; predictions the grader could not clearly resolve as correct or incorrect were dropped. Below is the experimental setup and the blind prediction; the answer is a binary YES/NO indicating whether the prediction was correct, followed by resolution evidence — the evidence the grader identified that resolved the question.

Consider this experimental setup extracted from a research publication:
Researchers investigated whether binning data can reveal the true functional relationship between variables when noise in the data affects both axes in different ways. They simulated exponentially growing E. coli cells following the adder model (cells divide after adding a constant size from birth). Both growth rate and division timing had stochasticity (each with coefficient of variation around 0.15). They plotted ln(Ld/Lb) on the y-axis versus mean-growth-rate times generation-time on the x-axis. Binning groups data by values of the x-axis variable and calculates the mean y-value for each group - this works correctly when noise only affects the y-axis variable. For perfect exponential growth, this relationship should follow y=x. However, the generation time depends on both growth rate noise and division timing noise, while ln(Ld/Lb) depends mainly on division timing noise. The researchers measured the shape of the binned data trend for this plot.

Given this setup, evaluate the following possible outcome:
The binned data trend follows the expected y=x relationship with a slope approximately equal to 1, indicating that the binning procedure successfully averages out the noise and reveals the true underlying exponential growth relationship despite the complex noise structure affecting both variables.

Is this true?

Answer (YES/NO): NO